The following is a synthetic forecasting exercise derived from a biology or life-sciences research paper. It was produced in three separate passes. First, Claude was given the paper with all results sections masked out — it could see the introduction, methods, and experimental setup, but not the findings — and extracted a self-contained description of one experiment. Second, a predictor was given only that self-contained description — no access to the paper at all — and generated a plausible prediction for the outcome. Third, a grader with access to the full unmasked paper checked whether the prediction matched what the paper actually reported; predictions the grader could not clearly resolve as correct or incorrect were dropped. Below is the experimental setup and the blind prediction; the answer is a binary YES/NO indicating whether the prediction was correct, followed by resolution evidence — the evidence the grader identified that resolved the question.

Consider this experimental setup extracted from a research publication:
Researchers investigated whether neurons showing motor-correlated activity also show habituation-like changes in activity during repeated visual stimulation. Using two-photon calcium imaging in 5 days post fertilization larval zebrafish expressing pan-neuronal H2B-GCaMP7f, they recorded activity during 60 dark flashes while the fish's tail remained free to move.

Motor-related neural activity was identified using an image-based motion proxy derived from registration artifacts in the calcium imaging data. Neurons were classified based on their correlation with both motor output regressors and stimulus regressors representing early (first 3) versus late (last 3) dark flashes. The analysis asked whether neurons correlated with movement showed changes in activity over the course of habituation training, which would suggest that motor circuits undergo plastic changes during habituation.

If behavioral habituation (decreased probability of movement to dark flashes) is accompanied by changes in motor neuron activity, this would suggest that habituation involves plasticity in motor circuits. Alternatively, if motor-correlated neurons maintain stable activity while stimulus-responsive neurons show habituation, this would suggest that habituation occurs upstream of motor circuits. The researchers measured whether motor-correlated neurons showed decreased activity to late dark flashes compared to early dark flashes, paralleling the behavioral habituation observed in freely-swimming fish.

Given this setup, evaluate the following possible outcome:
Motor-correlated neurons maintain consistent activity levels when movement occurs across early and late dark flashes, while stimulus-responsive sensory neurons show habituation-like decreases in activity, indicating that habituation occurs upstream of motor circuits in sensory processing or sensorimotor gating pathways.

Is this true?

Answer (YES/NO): NO